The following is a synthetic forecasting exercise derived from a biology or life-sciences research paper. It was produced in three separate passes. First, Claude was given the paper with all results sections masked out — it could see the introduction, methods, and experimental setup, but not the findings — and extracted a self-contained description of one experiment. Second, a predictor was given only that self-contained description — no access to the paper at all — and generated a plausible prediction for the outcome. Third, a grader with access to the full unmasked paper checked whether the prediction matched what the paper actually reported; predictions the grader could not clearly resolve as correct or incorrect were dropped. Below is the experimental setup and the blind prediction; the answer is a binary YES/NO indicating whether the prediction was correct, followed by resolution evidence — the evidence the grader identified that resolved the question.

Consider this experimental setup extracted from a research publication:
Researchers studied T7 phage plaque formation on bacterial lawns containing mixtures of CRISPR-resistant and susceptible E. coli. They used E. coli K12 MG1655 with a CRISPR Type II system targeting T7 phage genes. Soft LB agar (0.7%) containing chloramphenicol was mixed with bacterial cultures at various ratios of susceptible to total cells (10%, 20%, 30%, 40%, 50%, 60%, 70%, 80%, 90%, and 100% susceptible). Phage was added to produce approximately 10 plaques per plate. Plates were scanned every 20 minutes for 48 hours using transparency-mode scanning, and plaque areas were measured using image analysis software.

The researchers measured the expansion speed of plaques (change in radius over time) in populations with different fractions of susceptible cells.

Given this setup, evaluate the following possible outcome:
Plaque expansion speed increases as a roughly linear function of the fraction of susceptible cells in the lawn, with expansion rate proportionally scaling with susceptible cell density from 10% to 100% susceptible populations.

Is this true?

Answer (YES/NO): NO